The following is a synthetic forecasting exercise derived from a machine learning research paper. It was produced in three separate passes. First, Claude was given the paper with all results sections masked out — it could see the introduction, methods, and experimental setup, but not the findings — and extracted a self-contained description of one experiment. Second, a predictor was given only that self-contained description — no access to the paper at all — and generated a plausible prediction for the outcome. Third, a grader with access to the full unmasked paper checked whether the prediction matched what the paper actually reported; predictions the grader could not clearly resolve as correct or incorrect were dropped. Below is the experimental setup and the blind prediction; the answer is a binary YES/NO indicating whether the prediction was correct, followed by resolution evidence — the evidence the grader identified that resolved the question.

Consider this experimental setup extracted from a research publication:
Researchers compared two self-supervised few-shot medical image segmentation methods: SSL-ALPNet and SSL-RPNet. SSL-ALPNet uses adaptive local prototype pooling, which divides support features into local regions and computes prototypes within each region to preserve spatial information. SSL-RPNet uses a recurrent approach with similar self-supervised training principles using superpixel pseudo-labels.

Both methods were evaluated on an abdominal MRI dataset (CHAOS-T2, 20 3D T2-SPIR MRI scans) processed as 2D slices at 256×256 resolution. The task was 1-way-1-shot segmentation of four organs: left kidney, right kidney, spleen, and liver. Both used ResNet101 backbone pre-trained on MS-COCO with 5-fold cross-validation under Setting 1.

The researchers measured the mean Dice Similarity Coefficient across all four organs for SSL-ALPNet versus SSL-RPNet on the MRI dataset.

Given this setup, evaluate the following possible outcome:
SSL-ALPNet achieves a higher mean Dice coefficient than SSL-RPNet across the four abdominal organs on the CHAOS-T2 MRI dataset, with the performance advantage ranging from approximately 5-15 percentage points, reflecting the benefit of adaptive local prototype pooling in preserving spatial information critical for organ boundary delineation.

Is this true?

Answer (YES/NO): NO